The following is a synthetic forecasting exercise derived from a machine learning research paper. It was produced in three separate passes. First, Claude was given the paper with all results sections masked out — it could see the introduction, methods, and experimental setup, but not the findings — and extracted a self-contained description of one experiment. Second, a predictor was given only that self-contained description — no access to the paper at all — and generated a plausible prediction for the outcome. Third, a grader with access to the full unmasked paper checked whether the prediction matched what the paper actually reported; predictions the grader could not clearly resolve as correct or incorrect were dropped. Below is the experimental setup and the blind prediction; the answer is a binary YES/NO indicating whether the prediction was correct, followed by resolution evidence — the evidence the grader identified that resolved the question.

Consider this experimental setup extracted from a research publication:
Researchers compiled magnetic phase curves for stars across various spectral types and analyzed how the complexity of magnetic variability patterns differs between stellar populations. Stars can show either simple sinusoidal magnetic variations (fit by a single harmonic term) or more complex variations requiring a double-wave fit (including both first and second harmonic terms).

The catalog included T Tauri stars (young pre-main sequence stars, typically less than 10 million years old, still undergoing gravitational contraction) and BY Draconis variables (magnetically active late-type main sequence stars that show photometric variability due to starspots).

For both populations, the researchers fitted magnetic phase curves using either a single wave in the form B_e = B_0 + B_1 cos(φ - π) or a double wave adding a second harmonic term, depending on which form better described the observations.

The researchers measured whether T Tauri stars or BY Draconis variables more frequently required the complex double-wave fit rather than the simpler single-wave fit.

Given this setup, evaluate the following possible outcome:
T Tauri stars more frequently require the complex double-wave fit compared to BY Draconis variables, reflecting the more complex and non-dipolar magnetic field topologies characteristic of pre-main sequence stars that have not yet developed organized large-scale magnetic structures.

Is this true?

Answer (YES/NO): YES